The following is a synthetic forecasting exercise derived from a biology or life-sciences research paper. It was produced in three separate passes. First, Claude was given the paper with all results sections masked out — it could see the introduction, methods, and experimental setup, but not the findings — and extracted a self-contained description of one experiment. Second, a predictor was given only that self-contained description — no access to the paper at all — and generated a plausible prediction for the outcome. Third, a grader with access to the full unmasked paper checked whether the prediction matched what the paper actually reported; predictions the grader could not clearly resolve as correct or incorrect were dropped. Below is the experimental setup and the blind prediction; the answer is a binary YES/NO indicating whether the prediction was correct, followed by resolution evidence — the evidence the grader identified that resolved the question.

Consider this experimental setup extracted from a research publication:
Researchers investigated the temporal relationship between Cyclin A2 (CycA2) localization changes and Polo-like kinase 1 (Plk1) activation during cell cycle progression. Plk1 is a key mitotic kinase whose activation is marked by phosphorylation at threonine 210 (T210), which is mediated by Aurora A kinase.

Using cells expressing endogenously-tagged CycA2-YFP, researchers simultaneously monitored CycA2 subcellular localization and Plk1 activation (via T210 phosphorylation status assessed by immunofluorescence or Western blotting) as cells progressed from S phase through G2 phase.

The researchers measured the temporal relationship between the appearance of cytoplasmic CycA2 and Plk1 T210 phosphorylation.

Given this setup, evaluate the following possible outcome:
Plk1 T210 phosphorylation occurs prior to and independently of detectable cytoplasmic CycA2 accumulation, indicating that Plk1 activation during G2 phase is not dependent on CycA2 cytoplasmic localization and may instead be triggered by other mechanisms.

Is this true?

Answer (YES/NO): NO